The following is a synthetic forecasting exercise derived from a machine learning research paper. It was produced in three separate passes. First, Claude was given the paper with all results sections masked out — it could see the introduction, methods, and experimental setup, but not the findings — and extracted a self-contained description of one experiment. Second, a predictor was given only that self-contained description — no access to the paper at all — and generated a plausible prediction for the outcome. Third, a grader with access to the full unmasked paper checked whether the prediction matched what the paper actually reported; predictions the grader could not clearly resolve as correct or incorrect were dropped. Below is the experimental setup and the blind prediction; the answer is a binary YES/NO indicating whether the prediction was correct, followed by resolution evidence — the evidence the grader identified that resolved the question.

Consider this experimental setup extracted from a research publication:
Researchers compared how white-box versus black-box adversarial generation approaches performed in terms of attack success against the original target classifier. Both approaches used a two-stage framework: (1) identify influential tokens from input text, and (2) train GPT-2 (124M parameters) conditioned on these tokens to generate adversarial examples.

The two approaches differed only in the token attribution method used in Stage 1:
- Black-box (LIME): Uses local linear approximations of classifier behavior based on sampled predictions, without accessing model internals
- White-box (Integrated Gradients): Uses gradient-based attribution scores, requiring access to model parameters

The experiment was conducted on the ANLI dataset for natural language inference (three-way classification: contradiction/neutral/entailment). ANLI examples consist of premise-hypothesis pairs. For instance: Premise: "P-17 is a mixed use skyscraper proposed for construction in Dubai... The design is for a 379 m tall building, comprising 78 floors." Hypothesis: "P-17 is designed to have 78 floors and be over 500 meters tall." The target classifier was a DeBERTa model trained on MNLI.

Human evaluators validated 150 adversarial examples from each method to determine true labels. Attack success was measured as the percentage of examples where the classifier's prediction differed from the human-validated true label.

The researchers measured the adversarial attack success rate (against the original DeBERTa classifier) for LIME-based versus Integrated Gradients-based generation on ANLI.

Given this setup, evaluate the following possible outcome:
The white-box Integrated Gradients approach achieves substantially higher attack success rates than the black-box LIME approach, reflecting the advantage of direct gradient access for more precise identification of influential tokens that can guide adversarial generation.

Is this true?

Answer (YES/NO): NO